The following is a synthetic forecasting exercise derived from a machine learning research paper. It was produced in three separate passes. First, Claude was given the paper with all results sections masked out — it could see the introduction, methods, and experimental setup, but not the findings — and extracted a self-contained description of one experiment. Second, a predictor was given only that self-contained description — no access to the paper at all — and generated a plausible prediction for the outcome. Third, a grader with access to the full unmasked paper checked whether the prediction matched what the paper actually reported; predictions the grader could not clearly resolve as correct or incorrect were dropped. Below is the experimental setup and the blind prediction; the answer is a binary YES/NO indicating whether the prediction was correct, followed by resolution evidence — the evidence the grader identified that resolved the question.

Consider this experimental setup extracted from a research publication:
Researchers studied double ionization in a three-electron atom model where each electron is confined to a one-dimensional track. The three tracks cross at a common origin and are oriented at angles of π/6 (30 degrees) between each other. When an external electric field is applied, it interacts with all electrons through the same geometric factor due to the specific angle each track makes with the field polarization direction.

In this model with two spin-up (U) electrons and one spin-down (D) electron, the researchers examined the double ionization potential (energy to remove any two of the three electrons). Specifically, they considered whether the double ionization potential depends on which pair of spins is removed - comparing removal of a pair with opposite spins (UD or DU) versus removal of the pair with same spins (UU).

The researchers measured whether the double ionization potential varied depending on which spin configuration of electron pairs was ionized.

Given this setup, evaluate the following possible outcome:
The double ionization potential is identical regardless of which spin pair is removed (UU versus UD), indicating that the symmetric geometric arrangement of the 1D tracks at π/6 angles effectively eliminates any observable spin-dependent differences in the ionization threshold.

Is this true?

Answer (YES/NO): NO